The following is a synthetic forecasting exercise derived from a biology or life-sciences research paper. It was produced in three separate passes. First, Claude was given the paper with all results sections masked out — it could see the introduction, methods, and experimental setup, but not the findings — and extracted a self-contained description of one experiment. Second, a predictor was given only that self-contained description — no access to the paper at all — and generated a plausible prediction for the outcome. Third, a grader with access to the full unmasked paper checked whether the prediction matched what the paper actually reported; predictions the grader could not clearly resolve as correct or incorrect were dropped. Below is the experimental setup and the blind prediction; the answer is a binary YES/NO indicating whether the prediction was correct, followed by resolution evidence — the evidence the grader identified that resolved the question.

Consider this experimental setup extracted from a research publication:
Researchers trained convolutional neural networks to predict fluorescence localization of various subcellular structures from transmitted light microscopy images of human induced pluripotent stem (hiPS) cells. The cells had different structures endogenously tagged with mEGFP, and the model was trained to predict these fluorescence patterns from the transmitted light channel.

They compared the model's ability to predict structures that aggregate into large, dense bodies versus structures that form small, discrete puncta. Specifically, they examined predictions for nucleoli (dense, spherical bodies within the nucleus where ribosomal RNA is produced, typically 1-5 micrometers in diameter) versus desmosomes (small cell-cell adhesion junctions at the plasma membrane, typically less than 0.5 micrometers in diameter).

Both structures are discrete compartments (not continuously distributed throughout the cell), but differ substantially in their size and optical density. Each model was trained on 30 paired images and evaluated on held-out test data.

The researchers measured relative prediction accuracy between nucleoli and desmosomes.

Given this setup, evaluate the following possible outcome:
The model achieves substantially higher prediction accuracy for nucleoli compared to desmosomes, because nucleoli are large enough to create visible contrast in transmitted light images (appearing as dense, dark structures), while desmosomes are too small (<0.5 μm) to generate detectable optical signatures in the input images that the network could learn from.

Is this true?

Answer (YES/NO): YES